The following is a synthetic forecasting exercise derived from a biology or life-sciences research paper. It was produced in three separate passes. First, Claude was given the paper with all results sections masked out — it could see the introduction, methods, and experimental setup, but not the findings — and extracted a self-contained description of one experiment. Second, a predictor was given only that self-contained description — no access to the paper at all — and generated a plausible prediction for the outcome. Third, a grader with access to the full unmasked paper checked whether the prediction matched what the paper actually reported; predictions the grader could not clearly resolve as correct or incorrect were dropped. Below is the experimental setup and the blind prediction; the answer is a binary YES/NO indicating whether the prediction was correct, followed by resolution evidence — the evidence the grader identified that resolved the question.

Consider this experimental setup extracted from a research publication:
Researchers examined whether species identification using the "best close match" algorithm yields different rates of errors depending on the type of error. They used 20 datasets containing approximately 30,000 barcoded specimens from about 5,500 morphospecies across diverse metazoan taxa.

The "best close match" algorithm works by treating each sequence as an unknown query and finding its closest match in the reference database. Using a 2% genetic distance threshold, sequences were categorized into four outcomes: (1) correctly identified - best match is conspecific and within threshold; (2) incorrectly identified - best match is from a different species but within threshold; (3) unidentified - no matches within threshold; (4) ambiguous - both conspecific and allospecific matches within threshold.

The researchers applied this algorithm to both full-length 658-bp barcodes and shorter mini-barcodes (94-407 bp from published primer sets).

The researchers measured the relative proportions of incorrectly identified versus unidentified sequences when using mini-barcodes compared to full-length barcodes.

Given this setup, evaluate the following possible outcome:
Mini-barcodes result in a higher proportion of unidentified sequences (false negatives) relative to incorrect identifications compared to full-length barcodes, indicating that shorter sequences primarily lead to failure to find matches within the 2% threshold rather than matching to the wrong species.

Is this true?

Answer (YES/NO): NO